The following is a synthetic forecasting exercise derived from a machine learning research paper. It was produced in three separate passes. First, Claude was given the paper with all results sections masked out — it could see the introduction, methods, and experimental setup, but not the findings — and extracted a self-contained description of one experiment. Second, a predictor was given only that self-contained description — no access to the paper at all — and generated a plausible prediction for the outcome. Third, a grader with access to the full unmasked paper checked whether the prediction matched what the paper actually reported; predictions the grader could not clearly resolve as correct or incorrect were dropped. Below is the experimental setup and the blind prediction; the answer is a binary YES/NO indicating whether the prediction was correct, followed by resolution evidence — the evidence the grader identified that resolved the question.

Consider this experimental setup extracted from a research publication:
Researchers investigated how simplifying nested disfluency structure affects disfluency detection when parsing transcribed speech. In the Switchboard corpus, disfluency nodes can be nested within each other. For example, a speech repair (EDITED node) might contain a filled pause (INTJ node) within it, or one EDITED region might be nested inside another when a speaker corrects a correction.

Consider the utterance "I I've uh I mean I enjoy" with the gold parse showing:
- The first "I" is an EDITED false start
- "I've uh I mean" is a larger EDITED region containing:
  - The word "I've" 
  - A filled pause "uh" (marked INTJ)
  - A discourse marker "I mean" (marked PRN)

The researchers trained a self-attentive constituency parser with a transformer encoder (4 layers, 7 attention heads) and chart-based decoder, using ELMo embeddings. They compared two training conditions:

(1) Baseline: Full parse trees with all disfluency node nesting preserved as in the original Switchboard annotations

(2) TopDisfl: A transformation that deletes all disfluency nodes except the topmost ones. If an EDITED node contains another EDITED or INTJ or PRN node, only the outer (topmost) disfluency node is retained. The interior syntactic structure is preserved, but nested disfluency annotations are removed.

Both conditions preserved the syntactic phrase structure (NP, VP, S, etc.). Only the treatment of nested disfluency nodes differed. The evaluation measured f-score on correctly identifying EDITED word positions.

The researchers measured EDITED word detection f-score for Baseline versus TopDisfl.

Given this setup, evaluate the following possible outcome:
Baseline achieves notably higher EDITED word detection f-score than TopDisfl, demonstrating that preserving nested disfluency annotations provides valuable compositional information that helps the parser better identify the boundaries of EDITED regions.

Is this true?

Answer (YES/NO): NO